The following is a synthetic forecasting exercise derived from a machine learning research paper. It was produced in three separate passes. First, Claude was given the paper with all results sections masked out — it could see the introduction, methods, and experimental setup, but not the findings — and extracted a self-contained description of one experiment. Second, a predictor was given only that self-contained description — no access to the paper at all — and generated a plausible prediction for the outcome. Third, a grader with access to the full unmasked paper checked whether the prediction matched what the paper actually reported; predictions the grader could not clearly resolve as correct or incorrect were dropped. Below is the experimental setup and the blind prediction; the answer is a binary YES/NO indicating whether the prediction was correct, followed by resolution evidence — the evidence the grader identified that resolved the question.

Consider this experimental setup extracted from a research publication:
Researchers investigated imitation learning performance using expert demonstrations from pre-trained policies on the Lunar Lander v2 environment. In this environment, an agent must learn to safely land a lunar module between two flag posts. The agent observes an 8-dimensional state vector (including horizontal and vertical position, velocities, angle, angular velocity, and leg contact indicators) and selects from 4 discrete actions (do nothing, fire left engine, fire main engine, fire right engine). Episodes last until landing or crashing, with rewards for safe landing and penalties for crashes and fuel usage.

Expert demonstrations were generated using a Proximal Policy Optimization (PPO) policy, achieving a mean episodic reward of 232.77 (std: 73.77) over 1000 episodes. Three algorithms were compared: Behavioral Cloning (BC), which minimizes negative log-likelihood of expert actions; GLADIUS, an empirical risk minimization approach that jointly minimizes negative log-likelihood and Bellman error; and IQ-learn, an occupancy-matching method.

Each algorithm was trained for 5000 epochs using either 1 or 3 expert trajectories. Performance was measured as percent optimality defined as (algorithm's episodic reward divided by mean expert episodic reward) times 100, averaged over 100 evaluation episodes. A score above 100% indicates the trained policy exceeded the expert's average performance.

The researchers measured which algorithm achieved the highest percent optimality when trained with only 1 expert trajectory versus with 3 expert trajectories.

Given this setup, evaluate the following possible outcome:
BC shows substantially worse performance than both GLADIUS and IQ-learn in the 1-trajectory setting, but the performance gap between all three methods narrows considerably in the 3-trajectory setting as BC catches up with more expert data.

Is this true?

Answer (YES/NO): NO